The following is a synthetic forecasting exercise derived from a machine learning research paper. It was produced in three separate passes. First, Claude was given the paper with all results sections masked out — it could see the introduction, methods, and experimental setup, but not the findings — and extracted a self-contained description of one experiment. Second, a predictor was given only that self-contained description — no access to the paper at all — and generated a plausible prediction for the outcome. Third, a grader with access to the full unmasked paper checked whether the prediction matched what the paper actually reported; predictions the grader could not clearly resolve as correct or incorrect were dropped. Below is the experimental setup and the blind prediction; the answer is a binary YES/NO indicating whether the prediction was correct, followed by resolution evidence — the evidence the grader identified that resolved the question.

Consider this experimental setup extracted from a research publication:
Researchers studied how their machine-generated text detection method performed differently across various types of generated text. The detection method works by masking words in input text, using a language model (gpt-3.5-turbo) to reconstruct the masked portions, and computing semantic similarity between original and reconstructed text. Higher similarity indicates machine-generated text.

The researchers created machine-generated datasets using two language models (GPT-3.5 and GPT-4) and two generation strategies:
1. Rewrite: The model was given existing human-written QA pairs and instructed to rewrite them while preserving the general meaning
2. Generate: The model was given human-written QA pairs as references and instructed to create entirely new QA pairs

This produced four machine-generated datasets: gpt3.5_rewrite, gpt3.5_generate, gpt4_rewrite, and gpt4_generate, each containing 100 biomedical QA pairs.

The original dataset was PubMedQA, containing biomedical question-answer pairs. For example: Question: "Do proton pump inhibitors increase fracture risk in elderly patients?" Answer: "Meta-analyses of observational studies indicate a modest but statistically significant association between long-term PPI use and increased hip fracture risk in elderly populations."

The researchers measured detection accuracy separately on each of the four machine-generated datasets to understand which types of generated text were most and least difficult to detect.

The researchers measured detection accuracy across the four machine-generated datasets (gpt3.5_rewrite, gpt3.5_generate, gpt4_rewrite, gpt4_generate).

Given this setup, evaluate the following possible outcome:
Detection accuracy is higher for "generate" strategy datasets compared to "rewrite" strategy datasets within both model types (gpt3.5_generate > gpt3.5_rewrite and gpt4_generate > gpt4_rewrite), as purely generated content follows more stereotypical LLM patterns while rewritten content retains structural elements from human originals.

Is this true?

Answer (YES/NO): YES